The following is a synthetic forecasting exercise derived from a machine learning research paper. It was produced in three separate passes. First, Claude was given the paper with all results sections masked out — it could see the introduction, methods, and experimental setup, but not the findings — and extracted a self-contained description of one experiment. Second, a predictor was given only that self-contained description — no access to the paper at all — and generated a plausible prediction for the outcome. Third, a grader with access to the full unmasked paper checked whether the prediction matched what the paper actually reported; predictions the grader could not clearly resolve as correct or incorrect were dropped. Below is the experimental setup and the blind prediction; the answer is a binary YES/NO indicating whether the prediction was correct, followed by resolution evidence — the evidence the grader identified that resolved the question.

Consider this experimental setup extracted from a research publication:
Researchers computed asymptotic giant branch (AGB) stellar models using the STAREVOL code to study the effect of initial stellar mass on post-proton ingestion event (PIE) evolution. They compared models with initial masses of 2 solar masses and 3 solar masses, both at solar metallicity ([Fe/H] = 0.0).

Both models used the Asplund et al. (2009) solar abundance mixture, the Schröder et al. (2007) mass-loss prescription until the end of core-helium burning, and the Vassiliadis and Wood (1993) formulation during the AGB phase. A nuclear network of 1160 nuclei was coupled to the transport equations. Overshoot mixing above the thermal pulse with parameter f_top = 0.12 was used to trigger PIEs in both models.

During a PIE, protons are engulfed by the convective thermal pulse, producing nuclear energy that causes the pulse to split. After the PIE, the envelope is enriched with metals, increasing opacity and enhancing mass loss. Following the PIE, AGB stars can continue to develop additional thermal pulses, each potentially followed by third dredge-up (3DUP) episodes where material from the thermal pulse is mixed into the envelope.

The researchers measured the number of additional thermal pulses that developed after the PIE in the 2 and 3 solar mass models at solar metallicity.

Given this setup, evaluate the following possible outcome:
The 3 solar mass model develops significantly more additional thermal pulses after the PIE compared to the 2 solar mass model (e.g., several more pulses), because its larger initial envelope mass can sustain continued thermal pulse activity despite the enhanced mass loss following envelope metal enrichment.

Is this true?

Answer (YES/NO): YES